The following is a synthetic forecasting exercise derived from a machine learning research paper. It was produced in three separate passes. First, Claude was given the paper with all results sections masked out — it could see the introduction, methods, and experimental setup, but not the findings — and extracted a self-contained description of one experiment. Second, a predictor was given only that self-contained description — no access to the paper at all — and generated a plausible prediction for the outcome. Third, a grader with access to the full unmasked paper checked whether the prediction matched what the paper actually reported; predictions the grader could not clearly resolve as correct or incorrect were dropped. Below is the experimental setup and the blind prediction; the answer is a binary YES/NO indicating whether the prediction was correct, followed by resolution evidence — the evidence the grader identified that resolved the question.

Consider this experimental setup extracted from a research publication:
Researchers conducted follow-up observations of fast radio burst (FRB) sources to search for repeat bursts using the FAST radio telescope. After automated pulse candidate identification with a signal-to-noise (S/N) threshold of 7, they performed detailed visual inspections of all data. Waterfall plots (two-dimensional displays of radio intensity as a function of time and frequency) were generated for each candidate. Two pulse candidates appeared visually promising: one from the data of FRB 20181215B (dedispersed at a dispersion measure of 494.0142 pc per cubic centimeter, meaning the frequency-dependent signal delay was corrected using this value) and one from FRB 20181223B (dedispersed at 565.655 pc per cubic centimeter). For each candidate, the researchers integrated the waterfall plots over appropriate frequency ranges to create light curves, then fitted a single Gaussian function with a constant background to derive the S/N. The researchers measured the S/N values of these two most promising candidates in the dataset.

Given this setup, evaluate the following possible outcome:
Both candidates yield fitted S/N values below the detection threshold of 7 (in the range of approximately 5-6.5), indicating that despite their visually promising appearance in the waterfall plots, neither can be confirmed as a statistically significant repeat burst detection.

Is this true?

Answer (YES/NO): NO